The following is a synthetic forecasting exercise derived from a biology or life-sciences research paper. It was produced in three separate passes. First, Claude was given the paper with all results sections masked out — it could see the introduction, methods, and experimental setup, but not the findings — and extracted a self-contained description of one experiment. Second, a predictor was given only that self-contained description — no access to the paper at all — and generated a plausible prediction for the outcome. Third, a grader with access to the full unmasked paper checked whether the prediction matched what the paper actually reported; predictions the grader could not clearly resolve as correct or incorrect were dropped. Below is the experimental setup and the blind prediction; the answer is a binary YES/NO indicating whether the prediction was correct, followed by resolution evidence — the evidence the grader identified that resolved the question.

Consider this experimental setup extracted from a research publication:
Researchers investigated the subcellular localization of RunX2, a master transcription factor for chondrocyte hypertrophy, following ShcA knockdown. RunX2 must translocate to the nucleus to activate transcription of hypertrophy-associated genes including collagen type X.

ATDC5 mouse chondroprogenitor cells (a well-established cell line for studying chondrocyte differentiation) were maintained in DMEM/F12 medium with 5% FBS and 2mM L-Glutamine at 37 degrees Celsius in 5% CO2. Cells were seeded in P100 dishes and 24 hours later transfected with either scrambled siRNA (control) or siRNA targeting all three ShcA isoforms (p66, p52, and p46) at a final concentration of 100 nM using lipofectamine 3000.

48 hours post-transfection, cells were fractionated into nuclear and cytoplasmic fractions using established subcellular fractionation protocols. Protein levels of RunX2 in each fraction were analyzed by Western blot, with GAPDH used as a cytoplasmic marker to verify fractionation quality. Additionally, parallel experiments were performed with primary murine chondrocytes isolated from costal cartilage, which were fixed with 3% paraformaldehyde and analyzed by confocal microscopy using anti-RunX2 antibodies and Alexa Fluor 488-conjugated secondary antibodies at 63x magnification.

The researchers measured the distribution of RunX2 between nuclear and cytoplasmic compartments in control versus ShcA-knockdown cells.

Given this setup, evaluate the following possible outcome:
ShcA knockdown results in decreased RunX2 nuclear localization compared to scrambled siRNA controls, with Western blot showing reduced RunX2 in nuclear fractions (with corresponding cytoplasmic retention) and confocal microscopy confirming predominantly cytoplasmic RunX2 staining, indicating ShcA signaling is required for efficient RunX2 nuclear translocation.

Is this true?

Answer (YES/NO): YES